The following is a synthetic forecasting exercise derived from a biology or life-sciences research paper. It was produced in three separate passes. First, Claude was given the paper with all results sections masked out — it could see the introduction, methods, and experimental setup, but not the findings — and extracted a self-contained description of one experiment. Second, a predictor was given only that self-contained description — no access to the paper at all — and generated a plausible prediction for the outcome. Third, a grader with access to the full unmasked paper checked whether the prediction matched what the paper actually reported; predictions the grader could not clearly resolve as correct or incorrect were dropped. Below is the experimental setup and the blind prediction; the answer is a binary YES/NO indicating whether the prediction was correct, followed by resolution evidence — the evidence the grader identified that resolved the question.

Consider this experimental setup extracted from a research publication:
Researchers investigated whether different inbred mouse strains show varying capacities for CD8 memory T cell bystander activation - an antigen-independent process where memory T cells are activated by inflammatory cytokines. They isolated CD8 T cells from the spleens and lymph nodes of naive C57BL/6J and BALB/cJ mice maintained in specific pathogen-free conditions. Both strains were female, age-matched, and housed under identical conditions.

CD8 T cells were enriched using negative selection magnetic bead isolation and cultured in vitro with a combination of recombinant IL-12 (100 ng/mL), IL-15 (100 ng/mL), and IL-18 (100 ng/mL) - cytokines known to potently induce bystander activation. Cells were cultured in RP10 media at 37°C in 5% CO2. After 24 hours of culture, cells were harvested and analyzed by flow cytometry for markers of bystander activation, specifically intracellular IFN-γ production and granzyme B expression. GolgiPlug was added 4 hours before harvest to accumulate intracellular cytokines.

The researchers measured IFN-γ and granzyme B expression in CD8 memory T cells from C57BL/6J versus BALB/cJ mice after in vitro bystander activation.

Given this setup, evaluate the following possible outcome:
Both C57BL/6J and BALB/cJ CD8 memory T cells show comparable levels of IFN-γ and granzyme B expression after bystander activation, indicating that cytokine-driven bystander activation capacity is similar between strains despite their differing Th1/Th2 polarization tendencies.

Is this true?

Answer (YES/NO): NO